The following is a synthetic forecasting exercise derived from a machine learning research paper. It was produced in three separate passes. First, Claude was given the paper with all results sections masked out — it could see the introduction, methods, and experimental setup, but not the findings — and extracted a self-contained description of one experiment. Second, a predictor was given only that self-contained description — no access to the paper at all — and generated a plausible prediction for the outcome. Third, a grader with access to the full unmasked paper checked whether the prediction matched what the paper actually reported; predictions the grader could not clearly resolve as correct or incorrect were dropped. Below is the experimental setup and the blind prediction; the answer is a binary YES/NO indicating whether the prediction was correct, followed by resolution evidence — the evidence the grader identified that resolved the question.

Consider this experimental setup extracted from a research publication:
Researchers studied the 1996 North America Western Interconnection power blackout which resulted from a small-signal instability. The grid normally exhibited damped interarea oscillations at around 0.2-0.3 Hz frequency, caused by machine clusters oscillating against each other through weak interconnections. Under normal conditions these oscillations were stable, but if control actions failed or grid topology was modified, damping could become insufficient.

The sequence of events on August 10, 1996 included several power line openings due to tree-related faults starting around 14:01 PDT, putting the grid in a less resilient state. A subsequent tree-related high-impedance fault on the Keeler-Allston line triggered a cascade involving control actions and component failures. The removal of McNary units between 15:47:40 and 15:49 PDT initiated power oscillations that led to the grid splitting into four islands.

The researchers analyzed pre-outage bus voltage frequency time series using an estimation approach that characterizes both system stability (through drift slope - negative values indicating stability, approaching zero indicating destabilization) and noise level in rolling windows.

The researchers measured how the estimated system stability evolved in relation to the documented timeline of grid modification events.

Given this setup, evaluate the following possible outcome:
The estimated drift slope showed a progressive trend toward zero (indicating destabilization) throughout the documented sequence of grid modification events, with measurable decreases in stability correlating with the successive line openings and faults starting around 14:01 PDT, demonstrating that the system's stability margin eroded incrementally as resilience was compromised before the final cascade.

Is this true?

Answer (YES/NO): NO